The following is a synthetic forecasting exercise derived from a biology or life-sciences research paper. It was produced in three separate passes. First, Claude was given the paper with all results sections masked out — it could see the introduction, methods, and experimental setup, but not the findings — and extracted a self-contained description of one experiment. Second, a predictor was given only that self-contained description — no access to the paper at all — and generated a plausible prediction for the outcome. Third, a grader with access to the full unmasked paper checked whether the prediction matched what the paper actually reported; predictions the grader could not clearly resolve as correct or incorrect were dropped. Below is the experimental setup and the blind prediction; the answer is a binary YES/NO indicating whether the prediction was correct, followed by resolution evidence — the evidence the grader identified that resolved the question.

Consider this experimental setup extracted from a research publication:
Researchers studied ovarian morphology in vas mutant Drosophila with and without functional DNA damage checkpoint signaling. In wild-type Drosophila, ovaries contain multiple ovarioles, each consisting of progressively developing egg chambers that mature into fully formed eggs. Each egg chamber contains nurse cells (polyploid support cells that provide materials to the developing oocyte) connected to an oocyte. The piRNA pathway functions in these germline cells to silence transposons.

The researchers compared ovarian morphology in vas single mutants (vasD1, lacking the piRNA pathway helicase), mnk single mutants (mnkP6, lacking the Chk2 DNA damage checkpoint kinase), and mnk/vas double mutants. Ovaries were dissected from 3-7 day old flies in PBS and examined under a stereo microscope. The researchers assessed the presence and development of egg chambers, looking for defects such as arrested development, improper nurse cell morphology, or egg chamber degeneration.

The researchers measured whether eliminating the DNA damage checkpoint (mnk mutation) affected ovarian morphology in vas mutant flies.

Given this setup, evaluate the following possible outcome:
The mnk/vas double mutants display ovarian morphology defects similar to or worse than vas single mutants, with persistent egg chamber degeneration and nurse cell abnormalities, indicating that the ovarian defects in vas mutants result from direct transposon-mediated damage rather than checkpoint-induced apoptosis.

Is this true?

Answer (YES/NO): NO